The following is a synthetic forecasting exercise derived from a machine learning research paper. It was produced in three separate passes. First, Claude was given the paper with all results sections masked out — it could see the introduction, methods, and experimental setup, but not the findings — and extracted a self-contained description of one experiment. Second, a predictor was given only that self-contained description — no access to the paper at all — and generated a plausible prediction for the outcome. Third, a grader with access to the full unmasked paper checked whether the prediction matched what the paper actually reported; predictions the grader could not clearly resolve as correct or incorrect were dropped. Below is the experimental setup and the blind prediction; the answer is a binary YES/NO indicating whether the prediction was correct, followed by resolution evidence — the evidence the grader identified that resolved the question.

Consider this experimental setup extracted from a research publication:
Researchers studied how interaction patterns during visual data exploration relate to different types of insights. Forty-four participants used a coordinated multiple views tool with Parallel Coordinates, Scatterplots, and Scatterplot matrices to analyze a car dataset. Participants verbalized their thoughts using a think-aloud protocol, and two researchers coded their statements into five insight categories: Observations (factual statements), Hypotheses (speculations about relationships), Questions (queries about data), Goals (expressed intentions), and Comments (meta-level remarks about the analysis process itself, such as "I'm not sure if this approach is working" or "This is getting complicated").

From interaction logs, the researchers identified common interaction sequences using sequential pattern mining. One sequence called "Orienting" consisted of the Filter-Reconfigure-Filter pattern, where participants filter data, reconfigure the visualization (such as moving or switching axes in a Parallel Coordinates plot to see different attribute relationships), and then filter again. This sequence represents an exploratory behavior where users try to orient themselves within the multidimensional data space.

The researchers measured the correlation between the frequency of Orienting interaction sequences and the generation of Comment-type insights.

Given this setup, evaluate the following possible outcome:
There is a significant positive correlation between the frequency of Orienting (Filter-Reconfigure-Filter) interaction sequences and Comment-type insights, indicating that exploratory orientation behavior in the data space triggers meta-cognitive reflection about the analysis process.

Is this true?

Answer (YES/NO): YES